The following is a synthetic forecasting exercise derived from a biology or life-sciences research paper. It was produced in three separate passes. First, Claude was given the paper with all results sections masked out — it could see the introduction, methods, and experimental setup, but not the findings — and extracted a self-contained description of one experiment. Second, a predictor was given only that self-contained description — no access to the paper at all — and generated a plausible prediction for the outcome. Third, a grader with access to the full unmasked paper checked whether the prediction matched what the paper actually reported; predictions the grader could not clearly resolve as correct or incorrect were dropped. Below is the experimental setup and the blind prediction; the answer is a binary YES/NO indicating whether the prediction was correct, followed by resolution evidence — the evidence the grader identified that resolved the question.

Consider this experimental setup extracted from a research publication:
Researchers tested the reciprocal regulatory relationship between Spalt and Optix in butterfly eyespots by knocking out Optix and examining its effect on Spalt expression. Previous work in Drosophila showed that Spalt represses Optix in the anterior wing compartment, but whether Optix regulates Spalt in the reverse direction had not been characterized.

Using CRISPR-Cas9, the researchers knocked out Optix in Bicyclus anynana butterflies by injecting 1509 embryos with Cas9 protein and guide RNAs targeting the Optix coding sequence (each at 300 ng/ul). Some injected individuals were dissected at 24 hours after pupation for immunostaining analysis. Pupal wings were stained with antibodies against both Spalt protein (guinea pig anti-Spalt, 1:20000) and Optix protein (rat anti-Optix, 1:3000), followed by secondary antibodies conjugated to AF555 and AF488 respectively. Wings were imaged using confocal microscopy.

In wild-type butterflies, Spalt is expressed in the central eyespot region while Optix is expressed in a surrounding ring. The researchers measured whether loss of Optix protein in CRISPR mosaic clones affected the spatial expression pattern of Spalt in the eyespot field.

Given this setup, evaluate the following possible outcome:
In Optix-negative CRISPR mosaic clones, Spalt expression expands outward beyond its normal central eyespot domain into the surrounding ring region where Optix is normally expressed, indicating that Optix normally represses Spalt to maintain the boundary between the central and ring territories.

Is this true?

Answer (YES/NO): NO